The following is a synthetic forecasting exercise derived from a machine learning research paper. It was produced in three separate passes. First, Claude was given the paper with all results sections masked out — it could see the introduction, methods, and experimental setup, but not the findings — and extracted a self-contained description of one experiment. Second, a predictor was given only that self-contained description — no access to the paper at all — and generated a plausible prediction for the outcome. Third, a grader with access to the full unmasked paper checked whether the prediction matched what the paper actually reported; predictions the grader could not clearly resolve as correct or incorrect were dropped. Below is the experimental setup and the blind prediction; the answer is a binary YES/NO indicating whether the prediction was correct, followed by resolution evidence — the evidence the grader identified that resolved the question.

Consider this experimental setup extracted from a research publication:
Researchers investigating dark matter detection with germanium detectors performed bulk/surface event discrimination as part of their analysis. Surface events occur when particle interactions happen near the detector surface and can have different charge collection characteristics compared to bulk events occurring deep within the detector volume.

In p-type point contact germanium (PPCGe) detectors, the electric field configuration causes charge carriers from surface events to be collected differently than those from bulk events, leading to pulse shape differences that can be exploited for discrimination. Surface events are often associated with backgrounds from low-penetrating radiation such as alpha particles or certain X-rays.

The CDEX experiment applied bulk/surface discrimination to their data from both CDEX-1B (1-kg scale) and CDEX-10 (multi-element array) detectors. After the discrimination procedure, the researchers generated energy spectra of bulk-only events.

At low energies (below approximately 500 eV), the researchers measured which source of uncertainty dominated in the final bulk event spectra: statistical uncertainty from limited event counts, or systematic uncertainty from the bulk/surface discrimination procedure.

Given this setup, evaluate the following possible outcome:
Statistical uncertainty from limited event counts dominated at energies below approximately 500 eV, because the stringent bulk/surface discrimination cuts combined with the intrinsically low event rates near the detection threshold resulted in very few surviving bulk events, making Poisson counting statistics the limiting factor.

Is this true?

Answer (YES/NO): NO